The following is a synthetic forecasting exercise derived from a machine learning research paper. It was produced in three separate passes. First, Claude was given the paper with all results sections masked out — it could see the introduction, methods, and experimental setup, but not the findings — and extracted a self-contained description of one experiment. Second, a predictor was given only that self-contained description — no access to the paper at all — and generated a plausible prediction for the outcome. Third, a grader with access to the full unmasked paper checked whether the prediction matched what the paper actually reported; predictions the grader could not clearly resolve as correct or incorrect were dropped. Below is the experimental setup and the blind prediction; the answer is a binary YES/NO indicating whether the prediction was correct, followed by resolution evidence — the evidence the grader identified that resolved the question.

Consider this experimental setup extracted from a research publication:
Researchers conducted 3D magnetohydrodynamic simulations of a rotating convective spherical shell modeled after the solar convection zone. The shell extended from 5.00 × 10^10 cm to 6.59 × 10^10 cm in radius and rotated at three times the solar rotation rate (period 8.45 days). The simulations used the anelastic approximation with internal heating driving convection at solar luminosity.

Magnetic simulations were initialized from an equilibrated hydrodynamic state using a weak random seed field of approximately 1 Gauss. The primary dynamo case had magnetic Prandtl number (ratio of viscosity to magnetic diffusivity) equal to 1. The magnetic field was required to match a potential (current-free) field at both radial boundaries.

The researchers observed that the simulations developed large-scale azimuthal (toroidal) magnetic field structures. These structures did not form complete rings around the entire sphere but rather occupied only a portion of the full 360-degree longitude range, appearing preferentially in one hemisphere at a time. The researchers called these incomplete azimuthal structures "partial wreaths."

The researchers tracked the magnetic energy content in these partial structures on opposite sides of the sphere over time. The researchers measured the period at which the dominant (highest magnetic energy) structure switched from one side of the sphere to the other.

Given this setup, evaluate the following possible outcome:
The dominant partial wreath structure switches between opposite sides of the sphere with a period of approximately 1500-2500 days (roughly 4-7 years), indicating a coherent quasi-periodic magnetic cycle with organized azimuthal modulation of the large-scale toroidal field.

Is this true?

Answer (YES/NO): NO